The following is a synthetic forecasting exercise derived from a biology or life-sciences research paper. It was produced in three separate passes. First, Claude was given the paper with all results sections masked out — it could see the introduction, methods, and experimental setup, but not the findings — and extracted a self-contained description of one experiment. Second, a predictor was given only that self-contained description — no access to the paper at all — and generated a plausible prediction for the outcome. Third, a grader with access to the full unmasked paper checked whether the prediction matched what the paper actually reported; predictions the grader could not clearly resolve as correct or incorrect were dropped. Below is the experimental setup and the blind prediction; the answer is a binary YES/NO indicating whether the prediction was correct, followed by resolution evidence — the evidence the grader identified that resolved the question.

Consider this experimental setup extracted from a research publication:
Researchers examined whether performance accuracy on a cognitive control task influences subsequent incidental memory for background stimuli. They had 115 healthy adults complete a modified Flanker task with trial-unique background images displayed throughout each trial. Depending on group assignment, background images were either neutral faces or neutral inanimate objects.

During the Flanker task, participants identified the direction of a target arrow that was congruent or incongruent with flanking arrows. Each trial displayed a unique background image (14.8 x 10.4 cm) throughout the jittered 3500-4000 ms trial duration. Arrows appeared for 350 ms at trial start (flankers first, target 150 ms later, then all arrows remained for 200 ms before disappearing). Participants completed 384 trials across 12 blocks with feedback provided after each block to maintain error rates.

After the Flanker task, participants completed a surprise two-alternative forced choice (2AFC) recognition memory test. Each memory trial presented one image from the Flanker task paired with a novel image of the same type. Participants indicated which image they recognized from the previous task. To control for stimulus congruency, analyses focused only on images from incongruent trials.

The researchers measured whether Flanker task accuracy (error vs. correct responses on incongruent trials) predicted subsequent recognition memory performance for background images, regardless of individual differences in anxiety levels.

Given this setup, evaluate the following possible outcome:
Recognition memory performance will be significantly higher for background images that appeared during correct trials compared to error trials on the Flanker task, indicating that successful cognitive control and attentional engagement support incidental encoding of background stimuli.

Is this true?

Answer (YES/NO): NO